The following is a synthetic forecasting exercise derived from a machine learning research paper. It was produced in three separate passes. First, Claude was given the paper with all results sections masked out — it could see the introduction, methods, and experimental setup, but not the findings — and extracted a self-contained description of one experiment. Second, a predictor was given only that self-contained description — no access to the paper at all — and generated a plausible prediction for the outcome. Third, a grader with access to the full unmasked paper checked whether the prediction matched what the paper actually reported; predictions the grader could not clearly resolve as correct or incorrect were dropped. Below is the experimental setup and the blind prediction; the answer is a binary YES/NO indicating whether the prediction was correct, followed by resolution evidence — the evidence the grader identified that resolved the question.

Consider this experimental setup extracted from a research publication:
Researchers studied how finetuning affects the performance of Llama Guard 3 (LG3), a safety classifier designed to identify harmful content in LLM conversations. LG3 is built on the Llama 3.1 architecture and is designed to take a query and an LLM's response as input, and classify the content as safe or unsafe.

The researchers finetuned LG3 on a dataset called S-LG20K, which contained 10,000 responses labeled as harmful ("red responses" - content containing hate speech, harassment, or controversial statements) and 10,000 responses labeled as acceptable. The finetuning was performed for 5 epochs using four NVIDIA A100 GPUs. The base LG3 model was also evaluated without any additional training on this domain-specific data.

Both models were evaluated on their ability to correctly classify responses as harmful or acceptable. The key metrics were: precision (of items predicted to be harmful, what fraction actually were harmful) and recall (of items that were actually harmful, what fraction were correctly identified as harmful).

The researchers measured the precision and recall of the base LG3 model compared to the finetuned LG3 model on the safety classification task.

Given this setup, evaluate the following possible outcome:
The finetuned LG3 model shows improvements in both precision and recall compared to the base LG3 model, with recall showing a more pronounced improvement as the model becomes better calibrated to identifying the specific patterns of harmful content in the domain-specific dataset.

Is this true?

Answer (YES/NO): NO